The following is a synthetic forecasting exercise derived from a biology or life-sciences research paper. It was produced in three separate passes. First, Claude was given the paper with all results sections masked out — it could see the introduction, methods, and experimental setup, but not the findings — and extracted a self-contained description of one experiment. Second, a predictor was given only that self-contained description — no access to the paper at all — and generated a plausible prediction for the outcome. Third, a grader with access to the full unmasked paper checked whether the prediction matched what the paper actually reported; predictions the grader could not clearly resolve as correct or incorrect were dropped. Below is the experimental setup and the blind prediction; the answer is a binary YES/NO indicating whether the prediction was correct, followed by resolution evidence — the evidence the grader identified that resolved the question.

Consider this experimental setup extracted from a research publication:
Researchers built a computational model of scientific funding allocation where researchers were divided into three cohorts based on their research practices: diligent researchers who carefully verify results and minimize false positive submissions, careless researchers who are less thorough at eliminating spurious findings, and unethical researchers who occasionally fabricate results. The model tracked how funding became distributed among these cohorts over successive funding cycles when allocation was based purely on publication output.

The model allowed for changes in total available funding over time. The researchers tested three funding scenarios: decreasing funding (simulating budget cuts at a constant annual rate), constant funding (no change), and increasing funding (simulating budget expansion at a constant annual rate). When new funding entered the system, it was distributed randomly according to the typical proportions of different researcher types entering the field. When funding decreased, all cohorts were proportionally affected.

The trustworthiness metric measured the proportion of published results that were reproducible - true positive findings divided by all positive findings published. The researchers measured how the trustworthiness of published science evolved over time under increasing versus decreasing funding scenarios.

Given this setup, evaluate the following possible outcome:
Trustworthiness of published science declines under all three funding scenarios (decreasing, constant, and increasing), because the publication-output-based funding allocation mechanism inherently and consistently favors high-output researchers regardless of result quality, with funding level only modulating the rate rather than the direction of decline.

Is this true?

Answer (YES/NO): NO